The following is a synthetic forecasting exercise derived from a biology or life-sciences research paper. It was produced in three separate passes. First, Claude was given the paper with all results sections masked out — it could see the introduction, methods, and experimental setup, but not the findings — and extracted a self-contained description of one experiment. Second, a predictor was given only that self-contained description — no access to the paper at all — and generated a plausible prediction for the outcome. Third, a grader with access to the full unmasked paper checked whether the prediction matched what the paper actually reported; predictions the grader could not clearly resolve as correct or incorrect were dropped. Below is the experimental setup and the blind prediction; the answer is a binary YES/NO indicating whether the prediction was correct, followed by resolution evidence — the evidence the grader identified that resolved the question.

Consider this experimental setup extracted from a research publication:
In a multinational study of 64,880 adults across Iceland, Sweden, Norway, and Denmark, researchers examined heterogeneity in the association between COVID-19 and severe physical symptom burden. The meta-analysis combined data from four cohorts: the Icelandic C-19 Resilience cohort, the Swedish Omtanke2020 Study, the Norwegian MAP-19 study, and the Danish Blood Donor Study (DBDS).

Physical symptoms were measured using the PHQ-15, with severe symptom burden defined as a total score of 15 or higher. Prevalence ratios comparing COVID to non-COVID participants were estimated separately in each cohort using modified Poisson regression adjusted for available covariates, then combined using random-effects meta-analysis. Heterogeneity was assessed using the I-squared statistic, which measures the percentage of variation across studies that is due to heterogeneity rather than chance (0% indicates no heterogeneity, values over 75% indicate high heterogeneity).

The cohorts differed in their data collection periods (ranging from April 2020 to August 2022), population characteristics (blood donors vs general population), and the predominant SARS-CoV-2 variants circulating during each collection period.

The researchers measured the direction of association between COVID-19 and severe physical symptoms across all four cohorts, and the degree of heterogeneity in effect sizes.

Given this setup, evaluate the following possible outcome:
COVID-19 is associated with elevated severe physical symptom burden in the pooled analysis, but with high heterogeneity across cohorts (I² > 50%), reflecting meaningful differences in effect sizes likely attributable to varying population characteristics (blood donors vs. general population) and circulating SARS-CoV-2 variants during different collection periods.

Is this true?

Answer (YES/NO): NO